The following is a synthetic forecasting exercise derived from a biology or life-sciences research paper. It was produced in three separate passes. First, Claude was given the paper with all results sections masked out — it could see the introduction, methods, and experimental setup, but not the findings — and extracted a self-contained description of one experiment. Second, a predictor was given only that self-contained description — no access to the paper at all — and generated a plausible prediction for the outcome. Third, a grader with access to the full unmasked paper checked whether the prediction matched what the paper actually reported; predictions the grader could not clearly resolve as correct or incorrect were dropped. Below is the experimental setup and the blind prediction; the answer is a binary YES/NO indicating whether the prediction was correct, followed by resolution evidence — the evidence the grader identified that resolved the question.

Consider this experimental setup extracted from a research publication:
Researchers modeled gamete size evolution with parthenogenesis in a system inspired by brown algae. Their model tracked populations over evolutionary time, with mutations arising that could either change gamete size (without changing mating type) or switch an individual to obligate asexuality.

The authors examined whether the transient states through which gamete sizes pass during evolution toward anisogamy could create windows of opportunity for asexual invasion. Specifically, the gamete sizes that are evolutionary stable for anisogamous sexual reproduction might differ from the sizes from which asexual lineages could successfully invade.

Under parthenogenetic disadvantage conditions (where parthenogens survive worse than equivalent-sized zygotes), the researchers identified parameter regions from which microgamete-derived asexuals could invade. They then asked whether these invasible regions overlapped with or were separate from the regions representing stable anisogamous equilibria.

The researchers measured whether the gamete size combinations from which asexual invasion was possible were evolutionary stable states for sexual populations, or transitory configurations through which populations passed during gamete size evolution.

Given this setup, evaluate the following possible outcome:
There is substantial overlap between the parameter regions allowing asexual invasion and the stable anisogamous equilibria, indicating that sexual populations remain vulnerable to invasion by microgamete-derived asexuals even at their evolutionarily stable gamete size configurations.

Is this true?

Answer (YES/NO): NO